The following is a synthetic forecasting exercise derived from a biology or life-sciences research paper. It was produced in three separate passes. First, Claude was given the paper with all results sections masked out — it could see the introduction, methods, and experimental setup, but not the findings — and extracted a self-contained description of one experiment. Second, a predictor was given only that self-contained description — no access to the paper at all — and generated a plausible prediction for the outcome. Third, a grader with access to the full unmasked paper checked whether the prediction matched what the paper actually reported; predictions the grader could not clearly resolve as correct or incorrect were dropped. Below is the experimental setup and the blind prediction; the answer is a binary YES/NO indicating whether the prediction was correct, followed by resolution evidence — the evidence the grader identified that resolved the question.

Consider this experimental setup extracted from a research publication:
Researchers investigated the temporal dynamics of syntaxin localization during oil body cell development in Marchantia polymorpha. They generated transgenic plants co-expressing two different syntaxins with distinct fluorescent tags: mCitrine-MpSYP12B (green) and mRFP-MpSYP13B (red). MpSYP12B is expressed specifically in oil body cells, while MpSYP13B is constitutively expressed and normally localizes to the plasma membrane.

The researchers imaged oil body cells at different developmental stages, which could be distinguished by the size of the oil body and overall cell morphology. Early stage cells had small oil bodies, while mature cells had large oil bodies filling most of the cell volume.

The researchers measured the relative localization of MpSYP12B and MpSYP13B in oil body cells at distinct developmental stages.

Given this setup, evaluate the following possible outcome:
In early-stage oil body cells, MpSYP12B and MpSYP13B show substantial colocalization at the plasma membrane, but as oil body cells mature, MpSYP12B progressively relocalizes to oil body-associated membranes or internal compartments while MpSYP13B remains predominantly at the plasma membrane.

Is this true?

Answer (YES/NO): NO